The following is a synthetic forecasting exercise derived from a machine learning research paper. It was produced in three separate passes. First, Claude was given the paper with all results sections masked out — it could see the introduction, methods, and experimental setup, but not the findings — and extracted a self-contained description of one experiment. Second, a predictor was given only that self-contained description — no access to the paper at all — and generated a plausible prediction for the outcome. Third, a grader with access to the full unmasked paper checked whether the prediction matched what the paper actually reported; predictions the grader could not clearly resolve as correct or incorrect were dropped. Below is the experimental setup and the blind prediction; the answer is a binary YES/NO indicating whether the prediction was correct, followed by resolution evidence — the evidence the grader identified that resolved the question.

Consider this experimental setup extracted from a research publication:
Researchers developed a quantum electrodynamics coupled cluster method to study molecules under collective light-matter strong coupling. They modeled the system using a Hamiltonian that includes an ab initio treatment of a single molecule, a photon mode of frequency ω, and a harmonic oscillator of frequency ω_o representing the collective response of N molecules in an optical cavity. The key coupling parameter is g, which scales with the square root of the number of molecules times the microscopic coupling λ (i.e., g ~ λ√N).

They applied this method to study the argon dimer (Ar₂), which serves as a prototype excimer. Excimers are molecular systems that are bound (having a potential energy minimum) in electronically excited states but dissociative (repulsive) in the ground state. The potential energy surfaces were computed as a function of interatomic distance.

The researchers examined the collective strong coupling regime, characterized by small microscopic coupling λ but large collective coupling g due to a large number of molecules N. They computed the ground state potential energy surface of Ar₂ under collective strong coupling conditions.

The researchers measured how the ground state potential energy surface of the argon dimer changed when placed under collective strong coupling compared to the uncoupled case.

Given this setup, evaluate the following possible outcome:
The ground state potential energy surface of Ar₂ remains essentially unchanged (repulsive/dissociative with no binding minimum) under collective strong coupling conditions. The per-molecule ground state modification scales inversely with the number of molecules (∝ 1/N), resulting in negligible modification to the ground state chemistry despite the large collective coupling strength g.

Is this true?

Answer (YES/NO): NO